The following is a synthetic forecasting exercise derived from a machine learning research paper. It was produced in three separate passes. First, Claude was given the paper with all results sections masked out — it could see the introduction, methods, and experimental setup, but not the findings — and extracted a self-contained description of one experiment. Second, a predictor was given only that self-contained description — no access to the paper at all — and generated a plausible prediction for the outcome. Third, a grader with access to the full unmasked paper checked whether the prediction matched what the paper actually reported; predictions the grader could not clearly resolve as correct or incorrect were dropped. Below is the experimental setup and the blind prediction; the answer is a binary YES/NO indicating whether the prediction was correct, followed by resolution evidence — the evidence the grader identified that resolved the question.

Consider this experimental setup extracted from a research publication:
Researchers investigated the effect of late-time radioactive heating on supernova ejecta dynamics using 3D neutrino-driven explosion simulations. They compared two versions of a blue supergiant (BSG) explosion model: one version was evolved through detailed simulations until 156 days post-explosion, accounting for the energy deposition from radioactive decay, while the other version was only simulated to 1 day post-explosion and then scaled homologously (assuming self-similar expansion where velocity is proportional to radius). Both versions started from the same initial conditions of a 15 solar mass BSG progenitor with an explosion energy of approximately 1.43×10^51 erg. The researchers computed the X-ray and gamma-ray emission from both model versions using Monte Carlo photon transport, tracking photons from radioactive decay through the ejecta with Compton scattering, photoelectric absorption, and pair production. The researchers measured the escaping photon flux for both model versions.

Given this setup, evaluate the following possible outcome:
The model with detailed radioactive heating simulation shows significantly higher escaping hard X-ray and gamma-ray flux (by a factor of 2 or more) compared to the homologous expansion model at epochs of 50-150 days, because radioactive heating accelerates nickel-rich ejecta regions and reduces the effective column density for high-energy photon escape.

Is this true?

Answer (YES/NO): NO